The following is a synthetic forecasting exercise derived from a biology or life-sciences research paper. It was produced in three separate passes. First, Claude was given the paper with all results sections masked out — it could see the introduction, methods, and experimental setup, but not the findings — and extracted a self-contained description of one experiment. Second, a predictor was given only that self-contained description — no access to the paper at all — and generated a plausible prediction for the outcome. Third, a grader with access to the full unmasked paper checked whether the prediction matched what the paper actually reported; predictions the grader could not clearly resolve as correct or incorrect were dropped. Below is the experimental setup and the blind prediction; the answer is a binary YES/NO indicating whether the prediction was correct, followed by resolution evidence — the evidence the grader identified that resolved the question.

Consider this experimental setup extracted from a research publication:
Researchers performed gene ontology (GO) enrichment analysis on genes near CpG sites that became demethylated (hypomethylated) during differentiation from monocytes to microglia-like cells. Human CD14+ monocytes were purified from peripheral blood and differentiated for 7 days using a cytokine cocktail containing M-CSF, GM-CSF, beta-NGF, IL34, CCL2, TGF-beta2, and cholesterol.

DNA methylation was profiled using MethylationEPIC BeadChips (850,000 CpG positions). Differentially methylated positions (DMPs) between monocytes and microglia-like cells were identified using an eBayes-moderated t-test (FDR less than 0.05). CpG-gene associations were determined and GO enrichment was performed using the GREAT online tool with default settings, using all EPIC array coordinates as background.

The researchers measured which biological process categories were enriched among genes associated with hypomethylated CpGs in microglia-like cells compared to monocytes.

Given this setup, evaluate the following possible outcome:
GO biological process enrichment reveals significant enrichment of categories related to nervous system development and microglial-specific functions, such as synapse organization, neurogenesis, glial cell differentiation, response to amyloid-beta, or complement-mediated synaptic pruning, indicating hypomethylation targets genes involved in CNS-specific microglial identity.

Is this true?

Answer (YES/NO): NO